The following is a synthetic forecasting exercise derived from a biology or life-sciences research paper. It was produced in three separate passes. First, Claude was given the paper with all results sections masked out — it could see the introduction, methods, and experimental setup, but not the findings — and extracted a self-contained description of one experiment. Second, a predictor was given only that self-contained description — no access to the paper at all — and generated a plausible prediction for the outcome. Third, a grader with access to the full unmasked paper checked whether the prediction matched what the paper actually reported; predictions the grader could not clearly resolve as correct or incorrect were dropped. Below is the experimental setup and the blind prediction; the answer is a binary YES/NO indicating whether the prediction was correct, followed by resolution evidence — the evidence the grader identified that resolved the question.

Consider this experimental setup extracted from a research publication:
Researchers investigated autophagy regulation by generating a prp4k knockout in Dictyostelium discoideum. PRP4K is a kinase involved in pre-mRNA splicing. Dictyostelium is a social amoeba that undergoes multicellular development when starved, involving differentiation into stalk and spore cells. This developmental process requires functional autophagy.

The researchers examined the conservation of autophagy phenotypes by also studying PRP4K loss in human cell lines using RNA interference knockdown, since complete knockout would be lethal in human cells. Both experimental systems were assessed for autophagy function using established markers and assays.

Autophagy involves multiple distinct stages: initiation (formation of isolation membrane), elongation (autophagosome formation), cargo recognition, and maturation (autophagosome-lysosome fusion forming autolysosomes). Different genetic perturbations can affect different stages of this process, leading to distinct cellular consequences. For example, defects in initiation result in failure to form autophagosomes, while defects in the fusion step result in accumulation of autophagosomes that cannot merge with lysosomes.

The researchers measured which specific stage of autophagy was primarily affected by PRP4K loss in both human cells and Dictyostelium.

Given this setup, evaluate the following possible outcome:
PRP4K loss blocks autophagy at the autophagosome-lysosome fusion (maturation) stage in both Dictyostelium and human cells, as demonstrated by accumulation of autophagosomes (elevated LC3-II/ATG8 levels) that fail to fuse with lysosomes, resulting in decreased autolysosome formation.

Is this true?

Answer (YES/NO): YES